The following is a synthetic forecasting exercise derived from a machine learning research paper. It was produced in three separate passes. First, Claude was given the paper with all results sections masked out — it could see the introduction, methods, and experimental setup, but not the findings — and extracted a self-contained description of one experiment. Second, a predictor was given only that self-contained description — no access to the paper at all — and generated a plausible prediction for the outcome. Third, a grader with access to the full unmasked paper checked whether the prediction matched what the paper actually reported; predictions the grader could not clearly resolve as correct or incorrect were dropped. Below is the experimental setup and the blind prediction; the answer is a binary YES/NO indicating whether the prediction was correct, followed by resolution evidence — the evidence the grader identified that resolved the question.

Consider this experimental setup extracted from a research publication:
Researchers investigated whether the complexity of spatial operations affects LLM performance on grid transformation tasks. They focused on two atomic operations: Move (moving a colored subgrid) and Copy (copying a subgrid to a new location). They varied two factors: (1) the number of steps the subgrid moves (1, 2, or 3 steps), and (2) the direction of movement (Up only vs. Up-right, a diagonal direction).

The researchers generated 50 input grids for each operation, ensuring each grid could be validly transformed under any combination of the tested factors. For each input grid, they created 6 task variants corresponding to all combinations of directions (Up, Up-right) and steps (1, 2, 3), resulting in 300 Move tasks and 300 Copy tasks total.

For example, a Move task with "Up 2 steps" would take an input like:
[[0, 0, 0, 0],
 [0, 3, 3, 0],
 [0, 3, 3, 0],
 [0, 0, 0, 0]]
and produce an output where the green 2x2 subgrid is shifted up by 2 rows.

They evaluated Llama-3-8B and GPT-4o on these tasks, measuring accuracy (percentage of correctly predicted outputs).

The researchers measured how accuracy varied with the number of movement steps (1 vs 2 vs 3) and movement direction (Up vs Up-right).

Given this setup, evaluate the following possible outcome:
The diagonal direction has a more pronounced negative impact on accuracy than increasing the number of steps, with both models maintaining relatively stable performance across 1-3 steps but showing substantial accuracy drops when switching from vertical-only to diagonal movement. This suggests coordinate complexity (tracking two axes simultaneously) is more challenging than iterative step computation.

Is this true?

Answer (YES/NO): NO